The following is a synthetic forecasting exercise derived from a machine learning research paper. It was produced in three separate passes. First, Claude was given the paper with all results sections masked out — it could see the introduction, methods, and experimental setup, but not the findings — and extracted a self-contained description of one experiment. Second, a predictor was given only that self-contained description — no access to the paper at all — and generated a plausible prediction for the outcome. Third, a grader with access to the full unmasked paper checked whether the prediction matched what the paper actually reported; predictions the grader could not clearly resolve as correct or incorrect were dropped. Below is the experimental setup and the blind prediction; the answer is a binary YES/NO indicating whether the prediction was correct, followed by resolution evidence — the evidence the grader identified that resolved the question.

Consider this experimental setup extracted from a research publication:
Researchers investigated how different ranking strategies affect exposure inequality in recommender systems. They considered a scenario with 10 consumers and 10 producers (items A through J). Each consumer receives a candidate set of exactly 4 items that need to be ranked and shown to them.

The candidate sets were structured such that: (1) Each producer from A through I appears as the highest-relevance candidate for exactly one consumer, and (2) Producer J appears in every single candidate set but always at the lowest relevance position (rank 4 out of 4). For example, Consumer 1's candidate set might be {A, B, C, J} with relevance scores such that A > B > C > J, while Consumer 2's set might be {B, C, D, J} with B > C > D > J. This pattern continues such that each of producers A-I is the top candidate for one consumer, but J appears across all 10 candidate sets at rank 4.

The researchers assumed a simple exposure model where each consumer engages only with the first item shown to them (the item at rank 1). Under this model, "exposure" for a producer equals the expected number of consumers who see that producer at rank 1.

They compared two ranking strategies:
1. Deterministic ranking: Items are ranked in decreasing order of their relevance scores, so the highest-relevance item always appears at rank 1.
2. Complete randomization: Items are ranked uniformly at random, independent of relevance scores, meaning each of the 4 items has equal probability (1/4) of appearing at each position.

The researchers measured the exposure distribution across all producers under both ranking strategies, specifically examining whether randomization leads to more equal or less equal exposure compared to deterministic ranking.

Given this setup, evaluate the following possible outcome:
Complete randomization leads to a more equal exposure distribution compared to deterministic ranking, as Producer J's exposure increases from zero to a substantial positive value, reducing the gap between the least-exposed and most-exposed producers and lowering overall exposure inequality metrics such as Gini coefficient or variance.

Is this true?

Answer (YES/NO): NO